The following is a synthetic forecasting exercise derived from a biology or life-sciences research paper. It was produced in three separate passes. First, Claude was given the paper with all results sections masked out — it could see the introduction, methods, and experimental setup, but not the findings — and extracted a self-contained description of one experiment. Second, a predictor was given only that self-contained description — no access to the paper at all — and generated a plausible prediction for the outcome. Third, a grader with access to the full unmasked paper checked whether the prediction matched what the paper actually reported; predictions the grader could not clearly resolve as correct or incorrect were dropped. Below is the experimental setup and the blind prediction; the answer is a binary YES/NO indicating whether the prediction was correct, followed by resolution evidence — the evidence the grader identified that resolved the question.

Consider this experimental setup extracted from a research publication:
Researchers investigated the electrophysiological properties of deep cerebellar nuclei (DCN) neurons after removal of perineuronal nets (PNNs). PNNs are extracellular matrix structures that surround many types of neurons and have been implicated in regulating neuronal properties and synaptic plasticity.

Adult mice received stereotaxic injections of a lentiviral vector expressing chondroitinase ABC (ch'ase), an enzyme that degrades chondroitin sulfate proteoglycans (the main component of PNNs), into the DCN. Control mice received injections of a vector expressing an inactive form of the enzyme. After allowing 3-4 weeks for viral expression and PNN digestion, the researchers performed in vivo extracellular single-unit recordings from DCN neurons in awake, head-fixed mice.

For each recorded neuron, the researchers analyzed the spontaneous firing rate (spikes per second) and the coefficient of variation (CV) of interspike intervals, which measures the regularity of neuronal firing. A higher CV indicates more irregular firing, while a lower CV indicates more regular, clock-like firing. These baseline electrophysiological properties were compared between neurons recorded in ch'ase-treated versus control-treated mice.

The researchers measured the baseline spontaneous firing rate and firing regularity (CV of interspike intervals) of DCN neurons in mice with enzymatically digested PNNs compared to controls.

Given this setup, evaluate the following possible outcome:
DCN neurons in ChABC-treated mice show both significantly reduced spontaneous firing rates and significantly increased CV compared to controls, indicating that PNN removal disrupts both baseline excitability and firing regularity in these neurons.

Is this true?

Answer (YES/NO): NO